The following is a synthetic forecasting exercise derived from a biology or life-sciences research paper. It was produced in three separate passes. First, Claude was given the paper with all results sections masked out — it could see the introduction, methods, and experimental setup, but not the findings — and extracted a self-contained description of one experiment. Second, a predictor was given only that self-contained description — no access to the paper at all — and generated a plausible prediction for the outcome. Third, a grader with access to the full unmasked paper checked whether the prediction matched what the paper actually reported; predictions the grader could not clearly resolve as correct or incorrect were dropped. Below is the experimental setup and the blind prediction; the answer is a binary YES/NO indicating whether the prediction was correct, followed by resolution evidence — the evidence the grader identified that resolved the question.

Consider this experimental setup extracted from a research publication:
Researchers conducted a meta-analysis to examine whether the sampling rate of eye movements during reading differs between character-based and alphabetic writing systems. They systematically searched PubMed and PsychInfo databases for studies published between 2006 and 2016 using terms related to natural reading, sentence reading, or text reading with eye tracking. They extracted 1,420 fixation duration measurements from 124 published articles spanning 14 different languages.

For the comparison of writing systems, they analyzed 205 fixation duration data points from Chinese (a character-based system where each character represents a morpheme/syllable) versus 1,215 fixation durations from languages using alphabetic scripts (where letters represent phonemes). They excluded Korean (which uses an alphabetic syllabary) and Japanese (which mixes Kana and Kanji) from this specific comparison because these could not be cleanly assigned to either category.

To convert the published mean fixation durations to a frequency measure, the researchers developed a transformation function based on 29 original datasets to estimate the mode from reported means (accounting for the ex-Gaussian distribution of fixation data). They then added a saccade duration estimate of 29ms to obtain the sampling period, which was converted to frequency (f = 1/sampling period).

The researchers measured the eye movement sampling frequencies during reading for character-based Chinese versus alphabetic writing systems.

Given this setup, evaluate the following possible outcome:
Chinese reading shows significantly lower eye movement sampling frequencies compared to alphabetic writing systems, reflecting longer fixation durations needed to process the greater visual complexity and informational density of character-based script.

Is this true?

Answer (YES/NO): YES